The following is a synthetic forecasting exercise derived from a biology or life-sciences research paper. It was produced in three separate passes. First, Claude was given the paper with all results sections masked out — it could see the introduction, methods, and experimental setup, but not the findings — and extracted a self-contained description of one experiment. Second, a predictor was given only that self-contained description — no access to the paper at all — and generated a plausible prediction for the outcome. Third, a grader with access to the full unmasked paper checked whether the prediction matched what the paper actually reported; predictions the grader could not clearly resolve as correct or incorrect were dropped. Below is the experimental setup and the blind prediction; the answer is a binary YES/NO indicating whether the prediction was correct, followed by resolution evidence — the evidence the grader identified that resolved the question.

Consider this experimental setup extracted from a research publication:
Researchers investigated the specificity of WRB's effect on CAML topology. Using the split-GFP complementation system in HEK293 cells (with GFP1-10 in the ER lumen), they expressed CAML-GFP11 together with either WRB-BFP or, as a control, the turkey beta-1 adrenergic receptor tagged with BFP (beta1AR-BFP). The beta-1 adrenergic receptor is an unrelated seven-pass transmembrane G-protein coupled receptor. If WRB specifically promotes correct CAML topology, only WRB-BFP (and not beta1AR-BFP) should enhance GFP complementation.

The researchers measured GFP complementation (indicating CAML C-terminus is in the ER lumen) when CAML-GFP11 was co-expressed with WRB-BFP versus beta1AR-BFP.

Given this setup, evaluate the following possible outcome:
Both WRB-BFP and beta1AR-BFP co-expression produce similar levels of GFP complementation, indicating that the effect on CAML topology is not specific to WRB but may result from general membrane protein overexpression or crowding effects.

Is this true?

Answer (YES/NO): NO